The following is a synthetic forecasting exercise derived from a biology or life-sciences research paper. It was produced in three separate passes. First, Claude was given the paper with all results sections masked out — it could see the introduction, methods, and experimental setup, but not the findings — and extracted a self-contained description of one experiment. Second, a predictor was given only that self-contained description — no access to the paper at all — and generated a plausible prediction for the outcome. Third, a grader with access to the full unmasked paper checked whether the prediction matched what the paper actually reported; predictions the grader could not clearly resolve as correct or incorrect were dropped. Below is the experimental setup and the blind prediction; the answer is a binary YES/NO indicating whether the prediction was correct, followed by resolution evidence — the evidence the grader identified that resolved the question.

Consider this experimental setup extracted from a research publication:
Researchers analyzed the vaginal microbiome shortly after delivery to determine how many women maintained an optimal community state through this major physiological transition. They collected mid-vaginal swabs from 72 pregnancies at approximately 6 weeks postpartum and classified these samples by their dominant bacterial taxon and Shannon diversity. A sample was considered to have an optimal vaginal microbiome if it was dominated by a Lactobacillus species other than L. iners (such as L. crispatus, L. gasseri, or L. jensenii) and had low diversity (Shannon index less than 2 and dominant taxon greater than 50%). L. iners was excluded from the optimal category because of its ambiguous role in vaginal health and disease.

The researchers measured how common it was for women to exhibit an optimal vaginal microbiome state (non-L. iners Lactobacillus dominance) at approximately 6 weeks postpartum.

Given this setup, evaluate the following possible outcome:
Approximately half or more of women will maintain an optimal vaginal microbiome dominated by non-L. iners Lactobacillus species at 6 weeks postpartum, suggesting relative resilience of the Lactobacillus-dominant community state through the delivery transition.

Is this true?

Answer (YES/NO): NO